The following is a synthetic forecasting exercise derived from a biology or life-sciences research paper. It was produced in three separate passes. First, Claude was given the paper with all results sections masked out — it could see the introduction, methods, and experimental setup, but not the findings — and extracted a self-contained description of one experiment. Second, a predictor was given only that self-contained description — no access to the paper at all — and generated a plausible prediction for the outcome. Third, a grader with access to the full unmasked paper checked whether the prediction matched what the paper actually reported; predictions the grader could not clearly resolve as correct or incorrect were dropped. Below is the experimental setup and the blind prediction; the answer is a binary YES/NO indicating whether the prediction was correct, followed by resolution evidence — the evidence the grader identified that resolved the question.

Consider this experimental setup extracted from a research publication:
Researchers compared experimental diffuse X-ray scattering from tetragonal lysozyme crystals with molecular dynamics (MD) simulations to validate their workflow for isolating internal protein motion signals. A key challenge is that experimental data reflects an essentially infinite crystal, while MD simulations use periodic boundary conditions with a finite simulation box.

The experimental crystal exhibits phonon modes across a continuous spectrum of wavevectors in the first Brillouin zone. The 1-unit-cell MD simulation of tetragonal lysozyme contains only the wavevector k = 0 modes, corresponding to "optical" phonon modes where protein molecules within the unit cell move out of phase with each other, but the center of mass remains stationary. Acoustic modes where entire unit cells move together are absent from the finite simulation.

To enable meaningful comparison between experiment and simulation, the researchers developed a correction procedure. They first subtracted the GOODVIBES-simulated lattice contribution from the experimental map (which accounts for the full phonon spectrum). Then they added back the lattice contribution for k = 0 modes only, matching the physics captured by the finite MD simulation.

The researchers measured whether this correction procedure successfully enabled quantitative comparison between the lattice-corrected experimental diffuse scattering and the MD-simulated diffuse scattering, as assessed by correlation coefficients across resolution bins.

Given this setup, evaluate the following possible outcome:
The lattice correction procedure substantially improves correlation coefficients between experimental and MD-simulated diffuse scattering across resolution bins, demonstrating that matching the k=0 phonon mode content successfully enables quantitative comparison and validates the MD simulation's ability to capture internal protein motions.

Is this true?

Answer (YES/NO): YES